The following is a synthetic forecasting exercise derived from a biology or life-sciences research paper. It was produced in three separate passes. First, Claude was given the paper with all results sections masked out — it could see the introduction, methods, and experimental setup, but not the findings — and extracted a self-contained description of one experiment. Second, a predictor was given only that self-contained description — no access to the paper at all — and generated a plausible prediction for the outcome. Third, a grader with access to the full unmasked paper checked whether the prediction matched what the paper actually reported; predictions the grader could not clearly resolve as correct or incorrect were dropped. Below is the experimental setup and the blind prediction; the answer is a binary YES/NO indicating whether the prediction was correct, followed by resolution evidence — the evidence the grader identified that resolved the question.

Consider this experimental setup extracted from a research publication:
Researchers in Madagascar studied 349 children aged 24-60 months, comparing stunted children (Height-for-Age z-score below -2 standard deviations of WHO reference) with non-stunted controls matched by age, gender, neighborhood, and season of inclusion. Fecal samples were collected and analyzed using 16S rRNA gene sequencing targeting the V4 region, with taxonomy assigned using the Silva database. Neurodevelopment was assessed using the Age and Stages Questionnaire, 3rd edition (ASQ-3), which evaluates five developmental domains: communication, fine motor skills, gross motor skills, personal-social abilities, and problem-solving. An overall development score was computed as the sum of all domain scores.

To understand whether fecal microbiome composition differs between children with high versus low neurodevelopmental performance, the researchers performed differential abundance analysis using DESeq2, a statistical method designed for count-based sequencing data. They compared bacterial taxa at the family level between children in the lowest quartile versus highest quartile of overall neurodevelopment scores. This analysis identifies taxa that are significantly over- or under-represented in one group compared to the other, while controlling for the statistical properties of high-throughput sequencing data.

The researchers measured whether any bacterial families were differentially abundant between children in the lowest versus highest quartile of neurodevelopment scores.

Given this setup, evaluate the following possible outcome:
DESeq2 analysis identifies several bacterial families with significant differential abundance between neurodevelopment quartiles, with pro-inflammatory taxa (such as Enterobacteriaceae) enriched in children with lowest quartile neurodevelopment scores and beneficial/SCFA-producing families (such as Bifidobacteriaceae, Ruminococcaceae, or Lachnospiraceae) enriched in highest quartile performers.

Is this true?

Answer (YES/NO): NO